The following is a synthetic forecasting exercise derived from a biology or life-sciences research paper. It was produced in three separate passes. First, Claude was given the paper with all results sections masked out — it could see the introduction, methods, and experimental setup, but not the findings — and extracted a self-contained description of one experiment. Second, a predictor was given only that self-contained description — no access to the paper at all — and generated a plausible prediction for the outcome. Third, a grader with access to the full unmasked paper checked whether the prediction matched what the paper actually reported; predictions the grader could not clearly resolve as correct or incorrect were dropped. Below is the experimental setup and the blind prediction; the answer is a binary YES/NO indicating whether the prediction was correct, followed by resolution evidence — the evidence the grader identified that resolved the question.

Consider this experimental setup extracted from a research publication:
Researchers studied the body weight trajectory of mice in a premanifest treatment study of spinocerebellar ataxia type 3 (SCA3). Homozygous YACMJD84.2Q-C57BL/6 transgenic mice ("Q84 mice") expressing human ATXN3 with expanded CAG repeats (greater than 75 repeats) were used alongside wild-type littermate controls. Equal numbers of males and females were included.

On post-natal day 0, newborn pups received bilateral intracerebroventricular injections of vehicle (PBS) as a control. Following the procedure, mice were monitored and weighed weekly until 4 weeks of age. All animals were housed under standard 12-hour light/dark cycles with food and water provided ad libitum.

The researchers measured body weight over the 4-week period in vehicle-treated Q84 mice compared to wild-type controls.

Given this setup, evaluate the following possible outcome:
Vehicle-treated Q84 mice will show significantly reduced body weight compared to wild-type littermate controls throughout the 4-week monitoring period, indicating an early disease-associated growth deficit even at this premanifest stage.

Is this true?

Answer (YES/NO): NO